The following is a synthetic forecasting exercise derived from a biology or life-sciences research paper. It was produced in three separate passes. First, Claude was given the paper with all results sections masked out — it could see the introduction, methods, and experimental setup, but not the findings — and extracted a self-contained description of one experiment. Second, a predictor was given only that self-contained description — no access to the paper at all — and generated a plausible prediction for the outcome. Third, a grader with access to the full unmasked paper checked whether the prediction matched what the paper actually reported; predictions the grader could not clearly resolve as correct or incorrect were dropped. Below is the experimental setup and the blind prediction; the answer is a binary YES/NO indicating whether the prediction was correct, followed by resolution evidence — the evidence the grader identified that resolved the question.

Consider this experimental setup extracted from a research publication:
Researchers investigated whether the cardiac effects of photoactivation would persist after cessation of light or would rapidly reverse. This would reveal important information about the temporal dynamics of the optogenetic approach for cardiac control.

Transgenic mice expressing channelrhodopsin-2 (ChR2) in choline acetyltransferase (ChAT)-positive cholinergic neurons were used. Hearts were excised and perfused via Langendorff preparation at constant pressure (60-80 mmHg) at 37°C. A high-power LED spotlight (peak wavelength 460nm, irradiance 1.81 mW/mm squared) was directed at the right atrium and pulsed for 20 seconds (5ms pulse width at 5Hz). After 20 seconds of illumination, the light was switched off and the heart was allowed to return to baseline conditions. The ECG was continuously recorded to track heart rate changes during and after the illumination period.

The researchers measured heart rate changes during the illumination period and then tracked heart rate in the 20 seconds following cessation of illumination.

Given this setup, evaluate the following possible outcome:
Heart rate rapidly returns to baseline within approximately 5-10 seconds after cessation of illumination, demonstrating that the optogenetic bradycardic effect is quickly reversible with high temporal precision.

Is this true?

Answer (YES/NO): YES